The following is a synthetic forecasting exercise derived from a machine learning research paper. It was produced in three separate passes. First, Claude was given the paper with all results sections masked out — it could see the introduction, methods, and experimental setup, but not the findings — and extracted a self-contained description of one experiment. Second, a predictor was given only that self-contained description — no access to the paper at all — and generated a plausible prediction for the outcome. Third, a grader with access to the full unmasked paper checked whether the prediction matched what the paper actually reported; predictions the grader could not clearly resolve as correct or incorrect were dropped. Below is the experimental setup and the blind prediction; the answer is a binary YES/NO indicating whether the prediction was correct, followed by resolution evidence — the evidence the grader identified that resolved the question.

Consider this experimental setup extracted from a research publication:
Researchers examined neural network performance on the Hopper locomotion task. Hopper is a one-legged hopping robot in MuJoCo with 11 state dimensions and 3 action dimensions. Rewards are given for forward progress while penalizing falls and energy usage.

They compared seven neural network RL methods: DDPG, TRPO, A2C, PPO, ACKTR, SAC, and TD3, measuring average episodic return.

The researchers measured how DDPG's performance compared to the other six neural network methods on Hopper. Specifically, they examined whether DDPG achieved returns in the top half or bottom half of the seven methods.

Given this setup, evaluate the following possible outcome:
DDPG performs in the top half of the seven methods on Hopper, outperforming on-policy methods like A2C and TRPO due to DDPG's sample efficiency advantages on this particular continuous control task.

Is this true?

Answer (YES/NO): NO